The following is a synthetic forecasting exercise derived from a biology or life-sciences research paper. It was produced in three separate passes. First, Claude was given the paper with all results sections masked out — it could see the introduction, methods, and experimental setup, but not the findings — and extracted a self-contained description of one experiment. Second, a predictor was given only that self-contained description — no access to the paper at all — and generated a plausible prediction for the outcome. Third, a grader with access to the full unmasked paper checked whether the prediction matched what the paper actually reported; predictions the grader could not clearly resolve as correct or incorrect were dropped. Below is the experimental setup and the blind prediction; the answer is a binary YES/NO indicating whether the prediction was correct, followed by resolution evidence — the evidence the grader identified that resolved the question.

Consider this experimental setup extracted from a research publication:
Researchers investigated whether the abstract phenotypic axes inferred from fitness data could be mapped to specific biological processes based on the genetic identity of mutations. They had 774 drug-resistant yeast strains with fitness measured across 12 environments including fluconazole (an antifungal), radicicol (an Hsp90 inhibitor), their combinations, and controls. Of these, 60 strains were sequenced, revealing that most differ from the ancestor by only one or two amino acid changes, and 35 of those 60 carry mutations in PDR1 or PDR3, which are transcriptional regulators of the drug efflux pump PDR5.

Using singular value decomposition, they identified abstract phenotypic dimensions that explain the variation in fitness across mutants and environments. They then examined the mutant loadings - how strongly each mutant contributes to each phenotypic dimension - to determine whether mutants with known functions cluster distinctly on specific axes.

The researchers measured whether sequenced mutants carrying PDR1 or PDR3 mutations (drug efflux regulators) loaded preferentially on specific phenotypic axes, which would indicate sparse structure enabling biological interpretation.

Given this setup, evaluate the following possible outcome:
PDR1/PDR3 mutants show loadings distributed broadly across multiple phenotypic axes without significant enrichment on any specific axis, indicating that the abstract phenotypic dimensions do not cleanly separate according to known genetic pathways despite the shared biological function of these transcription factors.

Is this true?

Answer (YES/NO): NO